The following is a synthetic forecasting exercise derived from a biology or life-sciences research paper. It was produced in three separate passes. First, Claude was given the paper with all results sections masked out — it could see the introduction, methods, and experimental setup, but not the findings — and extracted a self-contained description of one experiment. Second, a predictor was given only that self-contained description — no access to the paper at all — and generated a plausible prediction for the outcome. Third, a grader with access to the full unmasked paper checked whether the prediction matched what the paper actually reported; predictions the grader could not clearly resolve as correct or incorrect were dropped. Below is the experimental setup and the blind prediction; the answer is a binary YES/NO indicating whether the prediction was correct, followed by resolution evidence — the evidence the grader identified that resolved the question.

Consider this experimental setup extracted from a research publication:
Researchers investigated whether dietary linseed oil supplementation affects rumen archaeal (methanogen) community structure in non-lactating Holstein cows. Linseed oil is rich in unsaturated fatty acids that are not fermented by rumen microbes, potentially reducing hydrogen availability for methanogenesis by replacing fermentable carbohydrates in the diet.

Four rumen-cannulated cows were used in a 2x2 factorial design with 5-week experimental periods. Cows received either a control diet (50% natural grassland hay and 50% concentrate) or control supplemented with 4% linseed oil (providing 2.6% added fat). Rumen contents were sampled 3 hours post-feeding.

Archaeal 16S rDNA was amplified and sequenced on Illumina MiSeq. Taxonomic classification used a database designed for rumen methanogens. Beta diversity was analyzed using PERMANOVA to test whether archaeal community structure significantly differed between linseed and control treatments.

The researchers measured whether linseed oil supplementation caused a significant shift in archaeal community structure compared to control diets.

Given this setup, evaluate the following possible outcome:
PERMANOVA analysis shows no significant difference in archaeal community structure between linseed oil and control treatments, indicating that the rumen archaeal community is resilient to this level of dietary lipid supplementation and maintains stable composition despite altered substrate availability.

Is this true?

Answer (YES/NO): YES